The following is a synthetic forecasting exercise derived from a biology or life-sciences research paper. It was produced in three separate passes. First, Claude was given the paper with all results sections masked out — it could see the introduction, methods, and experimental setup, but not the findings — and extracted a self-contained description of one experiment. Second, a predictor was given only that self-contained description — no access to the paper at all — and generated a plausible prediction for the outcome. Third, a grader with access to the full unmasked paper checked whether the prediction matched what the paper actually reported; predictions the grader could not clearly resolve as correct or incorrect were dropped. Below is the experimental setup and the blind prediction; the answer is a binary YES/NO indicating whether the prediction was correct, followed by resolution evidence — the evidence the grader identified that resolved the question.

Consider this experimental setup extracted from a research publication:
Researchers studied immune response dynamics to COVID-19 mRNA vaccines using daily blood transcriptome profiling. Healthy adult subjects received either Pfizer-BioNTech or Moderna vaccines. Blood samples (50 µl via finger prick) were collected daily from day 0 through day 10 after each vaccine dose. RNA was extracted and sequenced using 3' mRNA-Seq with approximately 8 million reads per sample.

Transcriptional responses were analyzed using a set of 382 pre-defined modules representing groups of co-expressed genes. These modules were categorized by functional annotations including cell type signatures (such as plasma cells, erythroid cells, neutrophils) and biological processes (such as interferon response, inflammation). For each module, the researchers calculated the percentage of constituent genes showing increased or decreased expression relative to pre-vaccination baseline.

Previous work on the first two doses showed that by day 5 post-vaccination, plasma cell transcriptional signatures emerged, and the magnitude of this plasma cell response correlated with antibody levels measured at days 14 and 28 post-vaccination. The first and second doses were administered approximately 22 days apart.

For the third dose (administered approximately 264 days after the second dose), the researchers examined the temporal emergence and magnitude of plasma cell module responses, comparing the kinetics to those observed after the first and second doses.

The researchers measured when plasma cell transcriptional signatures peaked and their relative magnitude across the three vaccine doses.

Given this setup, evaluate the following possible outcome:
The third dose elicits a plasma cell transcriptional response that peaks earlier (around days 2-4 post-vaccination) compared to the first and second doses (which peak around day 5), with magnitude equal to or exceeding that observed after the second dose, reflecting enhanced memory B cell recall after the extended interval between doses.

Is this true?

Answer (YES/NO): NO